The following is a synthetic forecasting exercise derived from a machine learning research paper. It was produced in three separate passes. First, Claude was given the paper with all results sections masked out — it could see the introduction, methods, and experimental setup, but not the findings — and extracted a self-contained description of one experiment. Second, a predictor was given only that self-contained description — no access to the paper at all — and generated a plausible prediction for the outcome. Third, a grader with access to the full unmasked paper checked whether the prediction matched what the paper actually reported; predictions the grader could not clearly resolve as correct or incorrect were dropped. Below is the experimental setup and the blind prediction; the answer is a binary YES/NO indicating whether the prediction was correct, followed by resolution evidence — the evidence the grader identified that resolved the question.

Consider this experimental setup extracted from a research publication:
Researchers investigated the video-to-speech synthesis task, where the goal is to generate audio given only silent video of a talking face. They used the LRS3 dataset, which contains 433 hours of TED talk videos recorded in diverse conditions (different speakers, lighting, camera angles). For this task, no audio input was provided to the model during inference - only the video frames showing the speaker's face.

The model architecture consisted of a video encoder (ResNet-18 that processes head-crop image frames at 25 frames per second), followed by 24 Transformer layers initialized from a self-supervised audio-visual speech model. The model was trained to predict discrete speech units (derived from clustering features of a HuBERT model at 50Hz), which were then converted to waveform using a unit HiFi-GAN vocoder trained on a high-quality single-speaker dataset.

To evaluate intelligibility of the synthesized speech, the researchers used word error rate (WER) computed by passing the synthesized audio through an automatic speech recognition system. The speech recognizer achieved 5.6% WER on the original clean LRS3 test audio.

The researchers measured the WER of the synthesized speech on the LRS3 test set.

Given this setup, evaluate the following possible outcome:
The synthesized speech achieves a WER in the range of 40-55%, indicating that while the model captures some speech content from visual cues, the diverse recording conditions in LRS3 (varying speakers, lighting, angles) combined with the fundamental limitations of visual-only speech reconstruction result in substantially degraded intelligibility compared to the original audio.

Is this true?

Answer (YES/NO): NO